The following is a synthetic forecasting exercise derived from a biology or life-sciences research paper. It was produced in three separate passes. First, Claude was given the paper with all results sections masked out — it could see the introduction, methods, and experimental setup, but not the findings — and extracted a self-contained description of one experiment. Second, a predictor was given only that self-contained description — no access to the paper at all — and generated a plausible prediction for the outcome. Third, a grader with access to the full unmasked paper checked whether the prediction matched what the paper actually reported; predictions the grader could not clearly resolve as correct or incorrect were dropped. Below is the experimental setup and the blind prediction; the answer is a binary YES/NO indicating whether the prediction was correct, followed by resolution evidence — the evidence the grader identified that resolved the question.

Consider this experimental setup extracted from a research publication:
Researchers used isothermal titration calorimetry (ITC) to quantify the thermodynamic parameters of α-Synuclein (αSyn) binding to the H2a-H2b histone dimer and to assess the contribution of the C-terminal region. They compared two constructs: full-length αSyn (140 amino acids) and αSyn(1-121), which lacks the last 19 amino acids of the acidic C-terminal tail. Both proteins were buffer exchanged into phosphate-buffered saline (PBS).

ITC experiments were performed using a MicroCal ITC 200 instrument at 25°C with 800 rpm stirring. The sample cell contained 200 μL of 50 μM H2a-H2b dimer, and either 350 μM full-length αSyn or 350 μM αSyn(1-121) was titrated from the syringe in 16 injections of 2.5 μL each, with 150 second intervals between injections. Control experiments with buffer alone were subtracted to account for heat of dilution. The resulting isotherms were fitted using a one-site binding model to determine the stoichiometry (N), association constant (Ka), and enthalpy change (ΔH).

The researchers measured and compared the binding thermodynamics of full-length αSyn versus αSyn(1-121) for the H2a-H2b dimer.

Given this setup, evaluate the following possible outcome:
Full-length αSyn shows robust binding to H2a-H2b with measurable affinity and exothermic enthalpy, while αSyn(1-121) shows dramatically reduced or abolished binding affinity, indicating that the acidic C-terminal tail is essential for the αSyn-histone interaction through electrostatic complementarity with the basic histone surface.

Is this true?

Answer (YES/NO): YES